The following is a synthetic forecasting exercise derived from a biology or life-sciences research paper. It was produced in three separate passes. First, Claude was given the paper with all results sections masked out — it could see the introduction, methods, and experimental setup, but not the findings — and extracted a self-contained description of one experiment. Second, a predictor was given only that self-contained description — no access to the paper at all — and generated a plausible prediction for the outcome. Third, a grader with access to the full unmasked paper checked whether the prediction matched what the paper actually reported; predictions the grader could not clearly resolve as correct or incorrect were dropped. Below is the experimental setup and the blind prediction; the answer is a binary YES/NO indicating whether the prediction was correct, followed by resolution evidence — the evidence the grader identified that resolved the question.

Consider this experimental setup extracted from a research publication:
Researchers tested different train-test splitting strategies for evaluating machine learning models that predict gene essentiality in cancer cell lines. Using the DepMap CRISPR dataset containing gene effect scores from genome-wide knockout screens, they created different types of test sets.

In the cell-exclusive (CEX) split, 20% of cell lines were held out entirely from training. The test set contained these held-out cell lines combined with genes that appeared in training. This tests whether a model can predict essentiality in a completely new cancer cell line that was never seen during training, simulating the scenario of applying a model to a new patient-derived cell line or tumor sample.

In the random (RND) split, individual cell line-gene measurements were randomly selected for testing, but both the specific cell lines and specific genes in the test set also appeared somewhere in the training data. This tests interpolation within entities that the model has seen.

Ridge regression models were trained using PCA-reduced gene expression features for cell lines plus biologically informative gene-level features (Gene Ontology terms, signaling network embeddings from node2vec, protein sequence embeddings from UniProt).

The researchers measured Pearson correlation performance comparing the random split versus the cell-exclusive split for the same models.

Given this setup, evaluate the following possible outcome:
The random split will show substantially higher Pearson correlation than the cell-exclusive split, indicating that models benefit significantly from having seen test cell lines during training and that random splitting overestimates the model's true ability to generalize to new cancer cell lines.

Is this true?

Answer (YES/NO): YES